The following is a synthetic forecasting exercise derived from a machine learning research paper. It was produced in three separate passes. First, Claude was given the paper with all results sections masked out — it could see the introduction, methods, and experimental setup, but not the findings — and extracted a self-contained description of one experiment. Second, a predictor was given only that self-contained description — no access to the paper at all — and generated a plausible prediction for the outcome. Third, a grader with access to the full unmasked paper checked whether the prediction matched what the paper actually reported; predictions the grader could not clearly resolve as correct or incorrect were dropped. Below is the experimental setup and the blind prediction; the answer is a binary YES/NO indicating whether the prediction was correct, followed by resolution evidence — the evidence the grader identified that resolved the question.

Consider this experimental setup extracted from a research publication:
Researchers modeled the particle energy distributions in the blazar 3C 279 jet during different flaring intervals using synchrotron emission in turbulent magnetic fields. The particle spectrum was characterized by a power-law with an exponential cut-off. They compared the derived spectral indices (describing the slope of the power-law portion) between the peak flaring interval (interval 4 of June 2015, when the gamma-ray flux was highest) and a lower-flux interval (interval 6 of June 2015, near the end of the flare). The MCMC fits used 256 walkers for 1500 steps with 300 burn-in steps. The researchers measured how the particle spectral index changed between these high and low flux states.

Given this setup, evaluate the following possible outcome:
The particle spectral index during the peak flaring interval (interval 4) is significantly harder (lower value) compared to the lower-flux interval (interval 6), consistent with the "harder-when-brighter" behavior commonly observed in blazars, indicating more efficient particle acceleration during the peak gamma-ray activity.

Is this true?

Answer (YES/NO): YES